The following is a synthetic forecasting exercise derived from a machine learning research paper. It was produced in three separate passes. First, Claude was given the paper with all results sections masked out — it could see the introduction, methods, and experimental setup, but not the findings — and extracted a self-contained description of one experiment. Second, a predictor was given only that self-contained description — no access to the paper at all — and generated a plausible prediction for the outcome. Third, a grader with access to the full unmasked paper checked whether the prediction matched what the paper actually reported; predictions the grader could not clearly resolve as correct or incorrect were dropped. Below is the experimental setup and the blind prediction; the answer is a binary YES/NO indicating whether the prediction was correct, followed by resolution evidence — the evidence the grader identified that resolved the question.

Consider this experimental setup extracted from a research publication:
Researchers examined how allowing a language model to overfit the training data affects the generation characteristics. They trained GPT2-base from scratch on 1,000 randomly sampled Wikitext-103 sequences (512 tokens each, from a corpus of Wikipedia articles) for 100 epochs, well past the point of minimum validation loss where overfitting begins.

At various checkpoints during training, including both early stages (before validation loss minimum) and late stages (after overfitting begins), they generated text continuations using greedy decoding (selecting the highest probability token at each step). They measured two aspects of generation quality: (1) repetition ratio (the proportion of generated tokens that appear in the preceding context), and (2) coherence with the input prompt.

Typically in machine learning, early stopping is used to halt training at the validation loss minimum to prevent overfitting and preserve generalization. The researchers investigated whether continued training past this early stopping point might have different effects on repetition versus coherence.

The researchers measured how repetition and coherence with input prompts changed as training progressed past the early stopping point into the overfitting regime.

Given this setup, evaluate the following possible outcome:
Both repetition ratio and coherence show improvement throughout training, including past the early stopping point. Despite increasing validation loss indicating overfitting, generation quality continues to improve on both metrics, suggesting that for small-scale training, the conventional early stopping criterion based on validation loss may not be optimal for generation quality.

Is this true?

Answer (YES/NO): NO